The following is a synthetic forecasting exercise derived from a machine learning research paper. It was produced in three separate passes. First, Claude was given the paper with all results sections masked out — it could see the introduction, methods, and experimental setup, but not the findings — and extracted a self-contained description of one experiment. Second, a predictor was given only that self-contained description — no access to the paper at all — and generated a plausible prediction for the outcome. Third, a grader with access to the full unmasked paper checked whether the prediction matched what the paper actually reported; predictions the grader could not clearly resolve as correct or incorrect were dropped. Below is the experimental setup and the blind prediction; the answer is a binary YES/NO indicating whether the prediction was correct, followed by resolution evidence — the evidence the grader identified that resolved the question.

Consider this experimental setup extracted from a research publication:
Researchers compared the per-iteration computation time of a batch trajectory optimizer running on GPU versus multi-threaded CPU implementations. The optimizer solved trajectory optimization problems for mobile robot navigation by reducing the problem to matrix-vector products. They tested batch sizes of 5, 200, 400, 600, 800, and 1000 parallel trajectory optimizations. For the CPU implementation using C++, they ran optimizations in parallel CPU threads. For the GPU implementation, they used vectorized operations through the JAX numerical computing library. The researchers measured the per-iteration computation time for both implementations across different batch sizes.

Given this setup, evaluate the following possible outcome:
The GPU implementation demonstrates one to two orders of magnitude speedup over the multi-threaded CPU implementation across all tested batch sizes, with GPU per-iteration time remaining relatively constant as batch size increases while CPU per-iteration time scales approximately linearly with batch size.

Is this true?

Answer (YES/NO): NO